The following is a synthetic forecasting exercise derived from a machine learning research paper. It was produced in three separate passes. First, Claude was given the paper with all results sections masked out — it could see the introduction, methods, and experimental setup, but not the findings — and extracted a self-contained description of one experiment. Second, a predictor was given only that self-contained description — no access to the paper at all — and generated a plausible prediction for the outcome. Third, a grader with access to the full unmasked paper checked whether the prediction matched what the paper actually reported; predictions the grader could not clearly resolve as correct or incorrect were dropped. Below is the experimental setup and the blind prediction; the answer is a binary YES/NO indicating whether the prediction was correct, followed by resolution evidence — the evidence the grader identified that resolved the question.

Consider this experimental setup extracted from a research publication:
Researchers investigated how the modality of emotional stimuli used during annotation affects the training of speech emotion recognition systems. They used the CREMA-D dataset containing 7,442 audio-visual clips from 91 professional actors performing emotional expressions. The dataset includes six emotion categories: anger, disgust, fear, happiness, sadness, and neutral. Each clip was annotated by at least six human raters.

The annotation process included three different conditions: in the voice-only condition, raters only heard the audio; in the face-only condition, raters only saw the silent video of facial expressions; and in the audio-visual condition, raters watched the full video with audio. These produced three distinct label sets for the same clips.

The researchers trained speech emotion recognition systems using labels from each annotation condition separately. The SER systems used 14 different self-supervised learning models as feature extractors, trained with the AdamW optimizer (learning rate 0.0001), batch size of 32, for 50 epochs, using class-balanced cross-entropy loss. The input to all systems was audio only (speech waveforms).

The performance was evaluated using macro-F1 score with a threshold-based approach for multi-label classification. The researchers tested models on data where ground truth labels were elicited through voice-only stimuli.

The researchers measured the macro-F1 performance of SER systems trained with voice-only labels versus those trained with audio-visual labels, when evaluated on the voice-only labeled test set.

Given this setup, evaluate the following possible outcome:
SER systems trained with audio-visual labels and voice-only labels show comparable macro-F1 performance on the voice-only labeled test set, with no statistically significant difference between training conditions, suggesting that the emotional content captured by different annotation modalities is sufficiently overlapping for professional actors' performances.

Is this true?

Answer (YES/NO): NO